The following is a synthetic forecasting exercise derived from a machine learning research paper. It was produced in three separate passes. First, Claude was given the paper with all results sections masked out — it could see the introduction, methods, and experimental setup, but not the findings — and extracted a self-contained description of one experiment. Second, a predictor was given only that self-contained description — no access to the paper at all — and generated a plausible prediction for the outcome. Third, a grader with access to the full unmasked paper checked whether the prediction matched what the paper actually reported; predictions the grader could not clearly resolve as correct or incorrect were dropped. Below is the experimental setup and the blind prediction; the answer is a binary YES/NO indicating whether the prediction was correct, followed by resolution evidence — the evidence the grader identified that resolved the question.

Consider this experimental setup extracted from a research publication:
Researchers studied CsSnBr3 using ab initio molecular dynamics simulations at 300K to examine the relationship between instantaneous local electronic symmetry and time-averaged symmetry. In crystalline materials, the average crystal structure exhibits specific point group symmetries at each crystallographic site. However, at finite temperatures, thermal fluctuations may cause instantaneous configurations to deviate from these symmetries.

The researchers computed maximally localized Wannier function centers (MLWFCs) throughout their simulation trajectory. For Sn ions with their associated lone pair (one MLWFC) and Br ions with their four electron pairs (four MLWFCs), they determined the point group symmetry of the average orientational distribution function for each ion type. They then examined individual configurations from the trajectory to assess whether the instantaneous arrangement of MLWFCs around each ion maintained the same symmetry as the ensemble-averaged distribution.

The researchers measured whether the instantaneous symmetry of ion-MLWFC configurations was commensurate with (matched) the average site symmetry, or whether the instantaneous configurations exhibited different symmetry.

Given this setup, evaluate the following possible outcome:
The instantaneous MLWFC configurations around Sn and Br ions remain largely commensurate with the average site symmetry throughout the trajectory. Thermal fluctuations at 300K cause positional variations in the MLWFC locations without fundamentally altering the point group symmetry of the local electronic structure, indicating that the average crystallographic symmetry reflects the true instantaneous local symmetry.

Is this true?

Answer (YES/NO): NO